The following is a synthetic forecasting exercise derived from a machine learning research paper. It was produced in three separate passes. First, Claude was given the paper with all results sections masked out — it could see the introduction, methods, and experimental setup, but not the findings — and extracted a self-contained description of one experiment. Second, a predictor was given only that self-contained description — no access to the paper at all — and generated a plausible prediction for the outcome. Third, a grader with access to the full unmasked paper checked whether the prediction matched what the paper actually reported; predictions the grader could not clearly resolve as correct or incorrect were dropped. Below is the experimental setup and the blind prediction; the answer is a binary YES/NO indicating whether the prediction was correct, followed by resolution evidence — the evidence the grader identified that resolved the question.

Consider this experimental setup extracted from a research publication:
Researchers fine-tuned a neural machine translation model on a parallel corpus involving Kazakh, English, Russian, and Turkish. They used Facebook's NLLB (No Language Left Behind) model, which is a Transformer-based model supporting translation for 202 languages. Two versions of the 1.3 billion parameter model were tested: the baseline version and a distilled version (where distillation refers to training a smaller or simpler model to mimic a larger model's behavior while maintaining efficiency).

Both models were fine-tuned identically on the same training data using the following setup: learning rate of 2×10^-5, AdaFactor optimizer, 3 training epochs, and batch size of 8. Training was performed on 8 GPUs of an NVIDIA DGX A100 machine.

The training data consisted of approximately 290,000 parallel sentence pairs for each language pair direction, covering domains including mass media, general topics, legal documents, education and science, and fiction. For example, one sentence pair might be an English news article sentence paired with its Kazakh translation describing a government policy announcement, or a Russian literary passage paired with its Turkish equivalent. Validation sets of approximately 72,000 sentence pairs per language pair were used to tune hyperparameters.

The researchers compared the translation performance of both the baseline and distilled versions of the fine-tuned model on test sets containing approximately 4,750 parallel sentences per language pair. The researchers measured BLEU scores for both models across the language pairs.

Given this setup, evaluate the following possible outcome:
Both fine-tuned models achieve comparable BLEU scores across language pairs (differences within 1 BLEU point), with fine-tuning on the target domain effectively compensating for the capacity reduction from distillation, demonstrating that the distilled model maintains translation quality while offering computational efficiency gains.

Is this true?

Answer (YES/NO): YES